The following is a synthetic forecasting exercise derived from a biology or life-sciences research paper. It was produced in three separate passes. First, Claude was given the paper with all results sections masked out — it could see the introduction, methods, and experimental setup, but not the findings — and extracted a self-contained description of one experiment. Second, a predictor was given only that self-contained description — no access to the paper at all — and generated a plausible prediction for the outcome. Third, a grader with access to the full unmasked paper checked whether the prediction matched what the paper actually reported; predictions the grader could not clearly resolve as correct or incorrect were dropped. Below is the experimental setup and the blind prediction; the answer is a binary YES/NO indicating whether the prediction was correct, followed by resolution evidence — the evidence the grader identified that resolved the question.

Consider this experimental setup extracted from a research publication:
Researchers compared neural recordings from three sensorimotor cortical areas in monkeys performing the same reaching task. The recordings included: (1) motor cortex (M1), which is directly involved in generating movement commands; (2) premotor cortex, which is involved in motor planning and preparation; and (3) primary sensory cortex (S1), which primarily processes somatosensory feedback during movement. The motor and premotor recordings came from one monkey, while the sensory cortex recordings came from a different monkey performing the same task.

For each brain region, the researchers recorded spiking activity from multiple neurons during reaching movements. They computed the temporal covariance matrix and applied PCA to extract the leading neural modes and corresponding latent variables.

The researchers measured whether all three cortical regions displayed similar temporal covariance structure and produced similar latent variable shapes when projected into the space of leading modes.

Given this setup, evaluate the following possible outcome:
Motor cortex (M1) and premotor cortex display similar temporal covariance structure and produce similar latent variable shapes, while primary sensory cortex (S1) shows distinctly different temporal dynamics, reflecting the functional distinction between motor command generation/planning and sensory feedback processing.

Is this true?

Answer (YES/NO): NO